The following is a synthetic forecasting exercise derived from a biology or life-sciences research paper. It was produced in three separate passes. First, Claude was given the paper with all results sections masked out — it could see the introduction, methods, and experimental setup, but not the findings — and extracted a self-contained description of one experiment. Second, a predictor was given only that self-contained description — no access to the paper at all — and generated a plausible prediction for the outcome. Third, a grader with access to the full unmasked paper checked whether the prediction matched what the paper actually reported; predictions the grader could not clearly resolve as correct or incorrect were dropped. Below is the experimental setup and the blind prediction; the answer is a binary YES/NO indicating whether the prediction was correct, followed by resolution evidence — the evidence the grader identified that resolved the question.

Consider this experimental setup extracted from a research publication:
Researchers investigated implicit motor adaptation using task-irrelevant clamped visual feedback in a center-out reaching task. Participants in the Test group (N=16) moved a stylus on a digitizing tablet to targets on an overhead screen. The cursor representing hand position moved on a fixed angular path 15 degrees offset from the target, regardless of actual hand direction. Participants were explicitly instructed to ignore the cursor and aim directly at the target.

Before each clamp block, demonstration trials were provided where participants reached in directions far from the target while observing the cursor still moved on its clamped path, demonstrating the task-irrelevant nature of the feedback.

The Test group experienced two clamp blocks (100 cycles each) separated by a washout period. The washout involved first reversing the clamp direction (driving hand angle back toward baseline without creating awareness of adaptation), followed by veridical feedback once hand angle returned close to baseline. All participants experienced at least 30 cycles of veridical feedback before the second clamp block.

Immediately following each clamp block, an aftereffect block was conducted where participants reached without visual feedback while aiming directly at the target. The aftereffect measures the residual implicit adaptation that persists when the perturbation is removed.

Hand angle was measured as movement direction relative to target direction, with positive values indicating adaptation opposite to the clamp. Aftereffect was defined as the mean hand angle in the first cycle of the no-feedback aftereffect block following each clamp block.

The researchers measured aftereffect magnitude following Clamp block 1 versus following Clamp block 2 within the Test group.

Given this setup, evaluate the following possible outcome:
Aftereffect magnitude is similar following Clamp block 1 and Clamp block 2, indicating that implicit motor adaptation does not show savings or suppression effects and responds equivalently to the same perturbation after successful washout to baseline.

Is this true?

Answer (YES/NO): NO